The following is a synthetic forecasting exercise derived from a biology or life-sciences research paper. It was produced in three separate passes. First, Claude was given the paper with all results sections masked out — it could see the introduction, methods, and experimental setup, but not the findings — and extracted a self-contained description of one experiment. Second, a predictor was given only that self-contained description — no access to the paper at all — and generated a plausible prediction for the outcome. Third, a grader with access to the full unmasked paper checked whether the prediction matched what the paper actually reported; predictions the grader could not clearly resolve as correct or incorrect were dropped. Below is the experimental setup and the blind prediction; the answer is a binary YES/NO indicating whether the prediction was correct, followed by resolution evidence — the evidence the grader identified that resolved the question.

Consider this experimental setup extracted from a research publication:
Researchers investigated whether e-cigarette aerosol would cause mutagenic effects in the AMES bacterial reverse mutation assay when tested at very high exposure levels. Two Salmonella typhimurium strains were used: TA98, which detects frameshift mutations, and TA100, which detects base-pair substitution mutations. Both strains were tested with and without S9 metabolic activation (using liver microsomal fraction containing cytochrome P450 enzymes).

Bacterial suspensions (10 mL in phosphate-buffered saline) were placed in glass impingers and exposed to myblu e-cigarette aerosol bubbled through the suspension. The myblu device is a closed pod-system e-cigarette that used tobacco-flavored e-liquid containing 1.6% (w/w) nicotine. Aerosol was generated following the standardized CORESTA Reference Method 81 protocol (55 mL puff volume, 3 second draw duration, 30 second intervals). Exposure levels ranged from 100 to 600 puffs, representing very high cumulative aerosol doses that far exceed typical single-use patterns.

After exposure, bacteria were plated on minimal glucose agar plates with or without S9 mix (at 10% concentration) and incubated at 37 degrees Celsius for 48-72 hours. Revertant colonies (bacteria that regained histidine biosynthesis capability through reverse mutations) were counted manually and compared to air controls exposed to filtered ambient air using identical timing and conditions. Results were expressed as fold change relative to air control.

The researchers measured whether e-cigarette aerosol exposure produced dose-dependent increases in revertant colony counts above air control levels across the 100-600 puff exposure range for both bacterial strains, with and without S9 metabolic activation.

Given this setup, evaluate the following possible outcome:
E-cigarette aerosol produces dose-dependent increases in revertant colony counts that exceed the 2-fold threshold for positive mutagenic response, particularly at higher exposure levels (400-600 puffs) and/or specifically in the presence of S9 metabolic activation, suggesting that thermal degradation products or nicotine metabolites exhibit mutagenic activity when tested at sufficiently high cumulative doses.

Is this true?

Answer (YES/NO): NO